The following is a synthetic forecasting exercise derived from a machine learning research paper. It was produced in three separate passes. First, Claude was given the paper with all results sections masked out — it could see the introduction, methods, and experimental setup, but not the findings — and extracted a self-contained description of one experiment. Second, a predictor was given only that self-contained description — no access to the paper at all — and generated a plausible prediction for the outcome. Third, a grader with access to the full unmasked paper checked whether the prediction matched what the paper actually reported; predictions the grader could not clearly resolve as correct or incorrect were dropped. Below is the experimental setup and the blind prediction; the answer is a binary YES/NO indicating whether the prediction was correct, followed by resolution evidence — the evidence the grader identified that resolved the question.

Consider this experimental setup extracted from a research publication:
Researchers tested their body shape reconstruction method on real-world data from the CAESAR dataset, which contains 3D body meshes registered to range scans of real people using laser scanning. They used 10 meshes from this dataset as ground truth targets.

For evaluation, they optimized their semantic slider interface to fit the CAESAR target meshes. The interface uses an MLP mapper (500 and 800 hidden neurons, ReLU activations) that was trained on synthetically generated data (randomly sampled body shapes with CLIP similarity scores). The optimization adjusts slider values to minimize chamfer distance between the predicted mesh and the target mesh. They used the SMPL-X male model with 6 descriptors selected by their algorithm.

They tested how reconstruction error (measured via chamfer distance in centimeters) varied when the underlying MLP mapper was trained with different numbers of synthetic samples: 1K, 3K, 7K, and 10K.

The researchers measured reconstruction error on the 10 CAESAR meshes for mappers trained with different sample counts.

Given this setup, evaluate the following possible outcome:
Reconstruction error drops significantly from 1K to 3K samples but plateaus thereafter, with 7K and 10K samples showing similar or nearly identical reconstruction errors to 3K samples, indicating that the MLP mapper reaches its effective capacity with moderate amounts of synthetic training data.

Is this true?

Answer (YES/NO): NO